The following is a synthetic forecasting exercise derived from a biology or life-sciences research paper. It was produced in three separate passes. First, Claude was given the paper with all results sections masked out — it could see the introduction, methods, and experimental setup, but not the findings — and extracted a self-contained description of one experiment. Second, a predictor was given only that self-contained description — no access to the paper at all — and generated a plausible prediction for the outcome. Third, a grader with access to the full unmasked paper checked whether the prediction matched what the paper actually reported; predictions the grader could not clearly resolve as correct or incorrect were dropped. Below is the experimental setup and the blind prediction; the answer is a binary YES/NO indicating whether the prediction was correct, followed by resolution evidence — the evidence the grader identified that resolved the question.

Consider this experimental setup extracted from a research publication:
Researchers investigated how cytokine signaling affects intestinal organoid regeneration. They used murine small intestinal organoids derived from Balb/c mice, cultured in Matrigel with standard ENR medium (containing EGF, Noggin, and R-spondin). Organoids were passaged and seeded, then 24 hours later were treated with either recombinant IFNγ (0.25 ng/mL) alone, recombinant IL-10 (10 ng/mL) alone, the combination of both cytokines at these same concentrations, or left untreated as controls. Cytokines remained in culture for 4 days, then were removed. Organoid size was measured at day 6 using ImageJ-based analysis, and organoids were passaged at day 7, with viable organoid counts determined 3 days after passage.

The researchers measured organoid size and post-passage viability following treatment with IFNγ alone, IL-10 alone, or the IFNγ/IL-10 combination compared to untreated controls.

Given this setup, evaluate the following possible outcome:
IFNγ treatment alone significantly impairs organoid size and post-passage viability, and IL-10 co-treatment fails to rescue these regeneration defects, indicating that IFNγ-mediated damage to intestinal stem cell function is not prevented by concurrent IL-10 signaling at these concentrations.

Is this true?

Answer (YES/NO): NO